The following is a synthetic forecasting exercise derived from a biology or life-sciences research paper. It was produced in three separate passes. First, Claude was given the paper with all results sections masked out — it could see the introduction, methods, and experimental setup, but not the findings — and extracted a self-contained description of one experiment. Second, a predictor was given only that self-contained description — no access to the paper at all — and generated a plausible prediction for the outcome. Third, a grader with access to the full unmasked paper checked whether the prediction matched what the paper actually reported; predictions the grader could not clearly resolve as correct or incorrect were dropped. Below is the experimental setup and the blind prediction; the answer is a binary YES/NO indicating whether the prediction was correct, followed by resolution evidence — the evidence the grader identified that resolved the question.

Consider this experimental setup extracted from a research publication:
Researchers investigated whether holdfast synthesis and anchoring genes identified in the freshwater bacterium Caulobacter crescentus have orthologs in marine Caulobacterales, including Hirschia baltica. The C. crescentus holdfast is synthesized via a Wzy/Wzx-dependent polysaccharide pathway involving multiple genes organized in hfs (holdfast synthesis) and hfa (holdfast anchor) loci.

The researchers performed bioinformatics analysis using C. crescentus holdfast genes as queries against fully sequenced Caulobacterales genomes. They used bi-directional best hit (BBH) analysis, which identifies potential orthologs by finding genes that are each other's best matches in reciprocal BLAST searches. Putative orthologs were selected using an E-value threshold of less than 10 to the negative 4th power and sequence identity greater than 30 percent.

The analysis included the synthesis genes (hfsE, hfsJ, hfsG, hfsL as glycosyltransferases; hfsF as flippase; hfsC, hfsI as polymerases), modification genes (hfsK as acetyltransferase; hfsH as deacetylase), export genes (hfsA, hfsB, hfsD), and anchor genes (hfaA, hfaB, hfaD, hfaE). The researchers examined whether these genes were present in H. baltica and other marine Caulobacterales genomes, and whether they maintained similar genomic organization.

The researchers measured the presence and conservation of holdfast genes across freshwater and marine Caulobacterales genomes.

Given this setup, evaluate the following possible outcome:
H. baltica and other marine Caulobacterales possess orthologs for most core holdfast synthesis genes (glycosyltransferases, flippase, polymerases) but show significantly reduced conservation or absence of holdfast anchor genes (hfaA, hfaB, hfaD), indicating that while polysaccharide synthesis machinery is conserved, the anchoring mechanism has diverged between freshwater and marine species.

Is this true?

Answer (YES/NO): NO